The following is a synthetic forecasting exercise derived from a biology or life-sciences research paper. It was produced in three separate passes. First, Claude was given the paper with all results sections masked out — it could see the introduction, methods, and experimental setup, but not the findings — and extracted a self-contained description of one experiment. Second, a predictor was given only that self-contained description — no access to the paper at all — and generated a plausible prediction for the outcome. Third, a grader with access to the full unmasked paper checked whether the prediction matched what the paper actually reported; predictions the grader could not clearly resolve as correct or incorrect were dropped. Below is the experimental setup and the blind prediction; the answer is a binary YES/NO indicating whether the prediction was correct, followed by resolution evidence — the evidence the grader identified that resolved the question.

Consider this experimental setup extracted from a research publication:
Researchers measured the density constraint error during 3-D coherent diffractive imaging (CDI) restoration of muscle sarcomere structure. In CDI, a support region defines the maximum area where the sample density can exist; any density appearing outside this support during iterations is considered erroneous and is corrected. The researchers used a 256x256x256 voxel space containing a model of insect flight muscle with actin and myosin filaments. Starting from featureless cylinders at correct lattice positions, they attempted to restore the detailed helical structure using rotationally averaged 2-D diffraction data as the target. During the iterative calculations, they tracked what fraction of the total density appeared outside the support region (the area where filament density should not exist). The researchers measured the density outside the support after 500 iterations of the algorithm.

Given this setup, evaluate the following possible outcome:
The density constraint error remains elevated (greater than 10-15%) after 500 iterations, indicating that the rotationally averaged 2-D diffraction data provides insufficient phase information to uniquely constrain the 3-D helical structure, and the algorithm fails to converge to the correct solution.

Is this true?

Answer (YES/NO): NO